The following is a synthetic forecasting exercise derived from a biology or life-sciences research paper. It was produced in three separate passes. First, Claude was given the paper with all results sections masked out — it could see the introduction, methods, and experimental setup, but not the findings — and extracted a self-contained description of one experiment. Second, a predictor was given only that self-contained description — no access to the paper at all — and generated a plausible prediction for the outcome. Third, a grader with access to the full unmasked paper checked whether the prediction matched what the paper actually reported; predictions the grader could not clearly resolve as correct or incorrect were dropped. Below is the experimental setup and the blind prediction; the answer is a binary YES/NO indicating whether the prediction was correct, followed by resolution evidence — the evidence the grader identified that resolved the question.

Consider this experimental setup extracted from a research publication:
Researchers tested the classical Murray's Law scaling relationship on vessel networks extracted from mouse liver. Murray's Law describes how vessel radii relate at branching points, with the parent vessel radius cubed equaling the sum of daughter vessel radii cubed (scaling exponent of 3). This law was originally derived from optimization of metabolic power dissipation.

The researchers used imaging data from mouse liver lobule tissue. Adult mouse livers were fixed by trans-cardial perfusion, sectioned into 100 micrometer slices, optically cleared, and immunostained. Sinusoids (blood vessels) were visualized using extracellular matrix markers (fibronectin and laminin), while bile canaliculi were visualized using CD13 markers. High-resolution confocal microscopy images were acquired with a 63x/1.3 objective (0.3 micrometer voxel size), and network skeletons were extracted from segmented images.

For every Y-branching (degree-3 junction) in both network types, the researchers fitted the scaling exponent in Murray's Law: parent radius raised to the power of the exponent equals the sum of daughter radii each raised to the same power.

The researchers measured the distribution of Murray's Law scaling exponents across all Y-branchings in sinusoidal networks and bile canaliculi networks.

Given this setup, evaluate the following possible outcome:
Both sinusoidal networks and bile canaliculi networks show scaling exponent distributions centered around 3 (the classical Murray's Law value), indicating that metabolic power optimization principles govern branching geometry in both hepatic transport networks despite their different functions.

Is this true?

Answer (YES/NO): NO